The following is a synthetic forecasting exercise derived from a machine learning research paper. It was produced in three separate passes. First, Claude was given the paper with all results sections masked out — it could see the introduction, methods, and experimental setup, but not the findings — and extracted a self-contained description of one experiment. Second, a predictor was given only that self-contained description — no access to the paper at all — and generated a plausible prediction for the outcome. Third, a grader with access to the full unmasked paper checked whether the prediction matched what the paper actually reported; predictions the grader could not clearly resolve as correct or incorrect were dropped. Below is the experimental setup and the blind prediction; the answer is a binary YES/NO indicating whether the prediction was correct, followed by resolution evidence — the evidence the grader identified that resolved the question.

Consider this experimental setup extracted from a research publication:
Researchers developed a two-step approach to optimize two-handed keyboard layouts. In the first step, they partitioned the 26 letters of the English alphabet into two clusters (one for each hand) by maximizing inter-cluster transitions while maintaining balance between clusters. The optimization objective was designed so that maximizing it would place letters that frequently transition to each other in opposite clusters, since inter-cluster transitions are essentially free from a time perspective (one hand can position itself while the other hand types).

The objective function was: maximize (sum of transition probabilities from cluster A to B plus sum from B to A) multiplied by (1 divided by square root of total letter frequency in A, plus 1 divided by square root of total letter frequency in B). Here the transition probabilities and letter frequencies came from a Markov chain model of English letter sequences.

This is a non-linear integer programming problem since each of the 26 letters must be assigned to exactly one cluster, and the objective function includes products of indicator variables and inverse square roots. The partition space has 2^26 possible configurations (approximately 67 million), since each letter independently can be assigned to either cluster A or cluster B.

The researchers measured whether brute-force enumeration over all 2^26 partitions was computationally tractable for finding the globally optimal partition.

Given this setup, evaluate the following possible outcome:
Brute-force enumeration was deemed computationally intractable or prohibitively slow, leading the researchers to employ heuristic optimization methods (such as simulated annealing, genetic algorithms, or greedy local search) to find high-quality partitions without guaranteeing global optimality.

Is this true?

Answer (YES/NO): NO